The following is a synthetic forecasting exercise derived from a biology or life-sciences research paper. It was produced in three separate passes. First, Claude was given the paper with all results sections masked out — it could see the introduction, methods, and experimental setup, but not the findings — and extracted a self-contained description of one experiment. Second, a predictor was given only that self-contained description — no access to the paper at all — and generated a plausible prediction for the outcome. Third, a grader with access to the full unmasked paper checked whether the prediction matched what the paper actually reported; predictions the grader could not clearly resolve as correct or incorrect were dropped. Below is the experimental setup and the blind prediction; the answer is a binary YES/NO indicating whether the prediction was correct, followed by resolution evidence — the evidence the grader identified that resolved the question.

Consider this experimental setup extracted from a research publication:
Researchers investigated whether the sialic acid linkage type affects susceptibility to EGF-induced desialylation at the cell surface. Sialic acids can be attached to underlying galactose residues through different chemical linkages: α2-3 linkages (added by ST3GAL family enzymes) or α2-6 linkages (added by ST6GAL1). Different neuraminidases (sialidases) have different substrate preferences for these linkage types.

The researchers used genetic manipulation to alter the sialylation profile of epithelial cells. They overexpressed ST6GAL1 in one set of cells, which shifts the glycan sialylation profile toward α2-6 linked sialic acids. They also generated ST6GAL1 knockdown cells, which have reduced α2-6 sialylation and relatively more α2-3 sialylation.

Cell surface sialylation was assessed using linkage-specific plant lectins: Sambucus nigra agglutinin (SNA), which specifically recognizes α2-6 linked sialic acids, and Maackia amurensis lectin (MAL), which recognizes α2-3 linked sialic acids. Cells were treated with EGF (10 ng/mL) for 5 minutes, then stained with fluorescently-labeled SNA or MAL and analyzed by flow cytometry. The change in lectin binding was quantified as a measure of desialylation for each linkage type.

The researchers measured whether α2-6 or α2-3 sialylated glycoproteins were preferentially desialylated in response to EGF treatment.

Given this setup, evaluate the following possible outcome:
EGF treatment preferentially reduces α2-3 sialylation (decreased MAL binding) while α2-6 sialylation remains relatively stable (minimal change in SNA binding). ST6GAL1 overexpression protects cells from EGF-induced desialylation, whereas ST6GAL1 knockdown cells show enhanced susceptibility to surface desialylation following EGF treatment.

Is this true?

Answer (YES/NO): NO